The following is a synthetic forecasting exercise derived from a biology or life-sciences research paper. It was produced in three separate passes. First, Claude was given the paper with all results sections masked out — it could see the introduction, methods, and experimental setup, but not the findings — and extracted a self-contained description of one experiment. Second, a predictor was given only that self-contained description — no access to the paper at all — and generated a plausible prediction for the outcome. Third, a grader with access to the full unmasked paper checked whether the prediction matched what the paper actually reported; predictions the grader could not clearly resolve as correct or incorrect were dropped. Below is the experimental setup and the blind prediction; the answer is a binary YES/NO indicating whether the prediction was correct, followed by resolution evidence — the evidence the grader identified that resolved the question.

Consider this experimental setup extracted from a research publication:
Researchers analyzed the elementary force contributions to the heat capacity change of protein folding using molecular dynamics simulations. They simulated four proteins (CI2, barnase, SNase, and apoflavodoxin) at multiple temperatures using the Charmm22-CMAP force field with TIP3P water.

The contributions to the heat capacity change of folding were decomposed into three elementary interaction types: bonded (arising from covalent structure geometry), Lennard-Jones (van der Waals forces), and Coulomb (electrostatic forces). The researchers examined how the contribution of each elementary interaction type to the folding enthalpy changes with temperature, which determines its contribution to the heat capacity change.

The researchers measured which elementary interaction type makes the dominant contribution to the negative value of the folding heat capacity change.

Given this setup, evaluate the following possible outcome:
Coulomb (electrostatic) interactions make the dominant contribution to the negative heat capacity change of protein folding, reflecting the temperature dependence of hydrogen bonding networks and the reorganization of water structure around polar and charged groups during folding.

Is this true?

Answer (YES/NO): YES